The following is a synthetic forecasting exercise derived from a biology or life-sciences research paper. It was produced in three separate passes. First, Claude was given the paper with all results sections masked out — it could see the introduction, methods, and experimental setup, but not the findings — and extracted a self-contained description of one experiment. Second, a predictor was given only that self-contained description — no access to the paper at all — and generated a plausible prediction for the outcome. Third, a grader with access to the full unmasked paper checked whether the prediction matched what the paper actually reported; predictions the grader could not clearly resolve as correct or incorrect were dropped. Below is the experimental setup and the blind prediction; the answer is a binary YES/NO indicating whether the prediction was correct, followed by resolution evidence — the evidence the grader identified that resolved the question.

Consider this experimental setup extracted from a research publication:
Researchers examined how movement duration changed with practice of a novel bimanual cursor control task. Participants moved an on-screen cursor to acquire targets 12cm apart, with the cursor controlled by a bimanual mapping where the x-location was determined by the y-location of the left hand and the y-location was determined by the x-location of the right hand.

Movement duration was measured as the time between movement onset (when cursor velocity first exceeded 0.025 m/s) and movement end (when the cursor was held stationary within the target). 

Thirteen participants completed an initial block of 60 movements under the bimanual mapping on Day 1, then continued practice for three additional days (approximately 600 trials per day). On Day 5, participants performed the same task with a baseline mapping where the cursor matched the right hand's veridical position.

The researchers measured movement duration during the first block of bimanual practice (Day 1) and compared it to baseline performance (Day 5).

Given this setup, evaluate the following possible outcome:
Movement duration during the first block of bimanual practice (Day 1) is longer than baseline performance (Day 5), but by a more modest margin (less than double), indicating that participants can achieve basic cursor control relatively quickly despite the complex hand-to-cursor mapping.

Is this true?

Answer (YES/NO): NO